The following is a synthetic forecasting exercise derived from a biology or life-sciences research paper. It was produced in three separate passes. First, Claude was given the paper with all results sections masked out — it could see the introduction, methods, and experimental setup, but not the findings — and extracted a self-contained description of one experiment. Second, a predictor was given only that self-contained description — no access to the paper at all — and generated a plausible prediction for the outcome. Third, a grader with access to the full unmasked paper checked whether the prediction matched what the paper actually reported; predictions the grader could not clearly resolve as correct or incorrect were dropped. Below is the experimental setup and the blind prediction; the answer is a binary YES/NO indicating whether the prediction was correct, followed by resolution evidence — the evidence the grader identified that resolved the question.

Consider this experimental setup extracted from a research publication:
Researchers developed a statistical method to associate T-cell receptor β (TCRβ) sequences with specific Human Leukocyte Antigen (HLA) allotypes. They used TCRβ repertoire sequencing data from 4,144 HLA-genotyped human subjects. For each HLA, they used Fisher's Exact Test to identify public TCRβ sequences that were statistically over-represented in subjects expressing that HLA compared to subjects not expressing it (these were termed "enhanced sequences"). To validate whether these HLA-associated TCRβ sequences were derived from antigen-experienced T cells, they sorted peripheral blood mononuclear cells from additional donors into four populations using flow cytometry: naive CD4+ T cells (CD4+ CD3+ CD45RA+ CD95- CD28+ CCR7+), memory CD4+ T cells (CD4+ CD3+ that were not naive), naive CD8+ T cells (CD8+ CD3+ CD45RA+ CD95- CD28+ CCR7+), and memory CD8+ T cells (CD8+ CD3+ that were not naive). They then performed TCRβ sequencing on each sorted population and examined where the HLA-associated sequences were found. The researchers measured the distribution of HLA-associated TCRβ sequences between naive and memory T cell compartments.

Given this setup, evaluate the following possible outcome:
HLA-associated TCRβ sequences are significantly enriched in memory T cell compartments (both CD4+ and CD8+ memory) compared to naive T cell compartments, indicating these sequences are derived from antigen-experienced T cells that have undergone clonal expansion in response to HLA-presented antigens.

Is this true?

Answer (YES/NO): YES